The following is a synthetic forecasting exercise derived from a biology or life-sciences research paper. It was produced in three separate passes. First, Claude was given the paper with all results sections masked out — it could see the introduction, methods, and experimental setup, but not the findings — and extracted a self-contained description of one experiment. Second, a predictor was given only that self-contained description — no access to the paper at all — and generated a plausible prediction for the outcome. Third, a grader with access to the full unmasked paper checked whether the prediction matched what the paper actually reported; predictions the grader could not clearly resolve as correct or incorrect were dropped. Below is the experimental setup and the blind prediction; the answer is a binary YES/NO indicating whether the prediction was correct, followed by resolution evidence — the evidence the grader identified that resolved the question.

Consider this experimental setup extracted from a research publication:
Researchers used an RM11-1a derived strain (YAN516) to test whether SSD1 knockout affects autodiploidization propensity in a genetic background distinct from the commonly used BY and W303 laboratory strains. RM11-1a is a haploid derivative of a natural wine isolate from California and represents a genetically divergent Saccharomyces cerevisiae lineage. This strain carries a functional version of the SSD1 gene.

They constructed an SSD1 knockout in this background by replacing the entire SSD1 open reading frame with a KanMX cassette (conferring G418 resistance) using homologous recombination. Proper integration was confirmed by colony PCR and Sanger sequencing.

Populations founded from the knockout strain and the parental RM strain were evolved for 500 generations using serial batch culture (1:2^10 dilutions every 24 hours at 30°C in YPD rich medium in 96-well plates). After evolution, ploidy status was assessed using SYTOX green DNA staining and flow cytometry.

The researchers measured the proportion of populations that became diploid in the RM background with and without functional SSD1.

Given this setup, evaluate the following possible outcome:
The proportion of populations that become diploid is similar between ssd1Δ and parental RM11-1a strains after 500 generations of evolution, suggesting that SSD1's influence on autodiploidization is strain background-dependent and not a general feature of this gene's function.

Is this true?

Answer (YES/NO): NO